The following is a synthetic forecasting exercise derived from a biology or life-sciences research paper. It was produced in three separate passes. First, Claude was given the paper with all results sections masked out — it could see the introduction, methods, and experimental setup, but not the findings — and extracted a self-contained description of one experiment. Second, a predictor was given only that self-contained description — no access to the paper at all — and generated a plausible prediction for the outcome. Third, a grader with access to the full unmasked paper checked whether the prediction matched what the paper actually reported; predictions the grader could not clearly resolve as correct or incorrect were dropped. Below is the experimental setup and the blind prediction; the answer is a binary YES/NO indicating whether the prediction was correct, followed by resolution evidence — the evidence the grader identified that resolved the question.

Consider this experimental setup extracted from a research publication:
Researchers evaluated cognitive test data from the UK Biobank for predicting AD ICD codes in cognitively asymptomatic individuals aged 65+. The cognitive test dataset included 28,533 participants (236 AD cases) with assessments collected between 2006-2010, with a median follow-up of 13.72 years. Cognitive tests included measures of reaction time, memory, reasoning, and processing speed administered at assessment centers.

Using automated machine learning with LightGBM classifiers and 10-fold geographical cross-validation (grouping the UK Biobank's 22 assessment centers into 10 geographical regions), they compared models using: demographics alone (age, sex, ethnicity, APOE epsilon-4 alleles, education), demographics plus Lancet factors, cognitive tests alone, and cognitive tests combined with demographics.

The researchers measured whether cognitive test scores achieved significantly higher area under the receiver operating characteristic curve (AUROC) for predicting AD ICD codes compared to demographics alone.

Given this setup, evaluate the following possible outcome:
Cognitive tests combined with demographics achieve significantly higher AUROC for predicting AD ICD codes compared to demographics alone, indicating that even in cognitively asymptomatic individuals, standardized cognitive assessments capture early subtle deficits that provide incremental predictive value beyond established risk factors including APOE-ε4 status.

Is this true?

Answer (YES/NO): NO